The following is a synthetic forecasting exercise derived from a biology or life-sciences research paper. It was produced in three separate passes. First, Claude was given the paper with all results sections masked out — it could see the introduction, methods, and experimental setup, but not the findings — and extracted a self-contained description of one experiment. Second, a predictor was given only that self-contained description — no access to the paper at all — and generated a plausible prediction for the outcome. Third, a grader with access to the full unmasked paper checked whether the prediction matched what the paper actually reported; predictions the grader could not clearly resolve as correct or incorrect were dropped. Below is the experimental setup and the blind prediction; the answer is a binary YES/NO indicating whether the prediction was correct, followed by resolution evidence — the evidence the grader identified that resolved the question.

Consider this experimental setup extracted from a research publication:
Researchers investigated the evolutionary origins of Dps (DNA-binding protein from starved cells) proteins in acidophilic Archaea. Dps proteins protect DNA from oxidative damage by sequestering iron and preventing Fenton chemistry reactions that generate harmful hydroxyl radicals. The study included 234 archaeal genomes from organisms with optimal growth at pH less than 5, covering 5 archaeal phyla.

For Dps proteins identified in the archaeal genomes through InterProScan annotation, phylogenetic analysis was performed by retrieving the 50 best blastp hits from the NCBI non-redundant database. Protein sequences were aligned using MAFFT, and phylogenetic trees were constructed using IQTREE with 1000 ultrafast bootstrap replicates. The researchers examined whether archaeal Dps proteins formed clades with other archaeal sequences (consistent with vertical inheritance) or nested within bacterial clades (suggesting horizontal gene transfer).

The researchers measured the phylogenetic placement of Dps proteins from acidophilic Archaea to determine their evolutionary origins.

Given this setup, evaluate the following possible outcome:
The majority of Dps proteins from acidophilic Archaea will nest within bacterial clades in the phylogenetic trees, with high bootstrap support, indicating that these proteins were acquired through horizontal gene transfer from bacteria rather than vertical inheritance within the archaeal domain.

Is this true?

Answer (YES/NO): YES